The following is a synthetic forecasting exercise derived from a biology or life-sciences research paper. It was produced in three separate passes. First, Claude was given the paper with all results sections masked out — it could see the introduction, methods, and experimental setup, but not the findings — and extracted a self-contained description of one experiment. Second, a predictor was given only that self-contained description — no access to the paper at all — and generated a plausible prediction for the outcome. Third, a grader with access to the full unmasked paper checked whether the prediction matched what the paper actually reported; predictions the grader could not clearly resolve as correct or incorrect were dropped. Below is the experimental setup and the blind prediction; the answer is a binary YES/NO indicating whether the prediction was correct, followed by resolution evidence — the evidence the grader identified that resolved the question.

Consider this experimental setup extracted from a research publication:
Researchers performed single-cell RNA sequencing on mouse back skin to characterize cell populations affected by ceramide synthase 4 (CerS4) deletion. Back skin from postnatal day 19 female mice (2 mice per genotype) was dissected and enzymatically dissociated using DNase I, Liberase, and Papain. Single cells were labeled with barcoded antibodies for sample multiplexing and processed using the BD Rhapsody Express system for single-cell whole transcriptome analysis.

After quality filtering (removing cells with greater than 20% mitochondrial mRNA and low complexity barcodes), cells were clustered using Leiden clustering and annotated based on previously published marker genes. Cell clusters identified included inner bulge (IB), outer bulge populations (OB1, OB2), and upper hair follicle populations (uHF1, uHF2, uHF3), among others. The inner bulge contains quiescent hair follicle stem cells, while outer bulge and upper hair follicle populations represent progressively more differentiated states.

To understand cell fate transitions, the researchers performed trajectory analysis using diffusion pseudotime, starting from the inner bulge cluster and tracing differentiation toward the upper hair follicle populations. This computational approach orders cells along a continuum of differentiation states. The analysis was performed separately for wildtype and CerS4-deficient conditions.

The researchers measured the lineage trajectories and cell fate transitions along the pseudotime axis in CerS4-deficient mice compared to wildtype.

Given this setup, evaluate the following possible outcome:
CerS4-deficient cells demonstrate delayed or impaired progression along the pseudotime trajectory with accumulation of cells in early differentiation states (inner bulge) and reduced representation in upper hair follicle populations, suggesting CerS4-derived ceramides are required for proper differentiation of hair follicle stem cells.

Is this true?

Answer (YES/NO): NO